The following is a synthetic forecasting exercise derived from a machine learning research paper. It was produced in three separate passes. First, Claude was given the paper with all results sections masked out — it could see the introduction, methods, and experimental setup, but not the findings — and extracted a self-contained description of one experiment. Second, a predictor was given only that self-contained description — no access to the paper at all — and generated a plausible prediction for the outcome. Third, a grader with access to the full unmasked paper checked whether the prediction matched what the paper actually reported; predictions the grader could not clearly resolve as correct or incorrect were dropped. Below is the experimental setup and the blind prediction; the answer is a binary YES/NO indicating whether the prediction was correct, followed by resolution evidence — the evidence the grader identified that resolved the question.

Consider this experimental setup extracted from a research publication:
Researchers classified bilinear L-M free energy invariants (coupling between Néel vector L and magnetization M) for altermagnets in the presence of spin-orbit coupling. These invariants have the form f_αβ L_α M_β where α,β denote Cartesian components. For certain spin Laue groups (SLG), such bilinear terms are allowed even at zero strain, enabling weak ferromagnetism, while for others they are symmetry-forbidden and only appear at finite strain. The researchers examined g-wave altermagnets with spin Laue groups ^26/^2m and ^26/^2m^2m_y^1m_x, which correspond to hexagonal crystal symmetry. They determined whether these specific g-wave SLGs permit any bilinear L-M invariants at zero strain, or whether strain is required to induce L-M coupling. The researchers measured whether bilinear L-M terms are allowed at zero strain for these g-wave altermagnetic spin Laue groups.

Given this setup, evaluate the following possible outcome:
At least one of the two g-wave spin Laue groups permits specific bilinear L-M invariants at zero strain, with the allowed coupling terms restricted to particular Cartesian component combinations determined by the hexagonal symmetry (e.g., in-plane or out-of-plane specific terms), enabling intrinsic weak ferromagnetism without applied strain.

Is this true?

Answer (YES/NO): NO